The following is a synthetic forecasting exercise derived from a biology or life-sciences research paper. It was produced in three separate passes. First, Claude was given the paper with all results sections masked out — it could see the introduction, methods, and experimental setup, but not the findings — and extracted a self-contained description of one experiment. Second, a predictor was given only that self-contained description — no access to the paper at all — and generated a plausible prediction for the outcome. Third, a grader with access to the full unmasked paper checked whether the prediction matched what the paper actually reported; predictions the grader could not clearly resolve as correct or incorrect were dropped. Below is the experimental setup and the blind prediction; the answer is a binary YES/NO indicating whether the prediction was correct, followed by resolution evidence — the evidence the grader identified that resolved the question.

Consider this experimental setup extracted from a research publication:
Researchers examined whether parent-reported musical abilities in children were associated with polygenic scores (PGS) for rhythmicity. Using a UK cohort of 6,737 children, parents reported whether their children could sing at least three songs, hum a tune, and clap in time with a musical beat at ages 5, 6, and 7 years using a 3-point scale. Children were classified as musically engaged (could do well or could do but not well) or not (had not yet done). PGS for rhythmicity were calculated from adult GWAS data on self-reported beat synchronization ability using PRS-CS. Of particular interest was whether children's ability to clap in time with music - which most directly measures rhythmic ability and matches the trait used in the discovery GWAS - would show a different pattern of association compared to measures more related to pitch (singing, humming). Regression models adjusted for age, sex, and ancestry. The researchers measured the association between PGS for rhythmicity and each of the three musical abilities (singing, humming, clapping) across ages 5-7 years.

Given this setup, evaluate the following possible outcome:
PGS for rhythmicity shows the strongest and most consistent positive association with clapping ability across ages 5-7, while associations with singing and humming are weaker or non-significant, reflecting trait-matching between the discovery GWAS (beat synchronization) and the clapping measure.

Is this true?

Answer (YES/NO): NO